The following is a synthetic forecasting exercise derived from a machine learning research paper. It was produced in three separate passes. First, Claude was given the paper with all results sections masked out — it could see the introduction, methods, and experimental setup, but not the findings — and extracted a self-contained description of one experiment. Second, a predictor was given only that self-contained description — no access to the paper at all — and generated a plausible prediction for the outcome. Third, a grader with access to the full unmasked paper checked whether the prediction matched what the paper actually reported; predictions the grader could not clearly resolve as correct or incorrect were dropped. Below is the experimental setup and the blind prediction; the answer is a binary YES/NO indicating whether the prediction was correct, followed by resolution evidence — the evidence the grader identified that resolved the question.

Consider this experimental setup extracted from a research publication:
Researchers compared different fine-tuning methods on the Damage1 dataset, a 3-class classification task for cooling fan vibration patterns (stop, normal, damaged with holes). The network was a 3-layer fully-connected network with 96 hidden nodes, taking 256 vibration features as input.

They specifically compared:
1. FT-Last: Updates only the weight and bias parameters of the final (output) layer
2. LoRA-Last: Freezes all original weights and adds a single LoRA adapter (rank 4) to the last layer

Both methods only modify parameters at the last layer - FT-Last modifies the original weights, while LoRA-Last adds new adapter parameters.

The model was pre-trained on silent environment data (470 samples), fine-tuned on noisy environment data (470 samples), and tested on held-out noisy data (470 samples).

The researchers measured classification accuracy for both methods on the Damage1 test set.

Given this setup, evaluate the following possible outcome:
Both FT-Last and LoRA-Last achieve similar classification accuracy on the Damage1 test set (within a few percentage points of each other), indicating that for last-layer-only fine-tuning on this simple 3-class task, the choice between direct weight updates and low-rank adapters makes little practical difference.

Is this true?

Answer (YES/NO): YES